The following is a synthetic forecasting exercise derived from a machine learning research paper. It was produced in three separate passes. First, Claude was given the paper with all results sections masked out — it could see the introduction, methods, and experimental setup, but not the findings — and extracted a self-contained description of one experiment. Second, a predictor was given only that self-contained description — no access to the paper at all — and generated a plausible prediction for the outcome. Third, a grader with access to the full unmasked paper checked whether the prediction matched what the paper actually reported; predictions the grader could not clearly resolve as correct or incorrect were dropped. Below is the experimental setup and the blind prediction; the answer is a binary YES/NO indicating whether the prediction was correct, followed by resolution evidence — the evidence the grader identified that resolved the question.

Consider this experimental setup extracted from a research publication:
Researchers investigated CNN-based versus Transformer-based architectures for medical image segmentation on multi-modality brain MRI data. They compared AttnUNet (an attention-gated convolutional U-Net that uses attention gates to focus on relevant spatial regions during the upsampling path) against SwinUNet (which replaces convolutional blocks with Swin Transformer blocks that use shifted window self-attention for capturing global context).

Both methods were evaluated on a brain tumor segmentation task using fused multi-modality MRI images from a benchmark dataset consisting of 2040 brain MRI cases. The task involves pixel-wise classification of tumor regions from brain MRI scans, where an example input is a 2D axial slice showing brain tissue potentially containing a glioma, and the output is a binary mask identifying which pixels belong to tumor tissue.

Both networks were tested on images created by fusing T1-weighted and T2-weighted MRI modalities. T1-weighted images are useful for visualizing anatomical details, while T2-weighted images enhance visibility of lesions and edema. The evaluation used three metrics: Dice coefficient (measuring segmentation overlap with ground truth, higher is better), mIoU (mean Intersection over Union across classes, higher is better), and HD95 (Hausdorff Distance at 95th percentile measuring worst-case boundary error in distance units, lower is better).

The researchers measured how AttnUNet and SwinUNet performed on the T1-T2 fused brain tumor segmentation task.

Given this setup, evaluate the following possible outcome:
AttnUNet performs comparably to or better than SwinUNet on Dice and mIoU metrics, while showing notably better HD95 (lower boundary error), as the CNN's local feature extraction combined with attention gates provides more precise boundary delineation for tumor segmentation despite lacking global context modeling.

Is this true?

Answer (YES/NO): NO